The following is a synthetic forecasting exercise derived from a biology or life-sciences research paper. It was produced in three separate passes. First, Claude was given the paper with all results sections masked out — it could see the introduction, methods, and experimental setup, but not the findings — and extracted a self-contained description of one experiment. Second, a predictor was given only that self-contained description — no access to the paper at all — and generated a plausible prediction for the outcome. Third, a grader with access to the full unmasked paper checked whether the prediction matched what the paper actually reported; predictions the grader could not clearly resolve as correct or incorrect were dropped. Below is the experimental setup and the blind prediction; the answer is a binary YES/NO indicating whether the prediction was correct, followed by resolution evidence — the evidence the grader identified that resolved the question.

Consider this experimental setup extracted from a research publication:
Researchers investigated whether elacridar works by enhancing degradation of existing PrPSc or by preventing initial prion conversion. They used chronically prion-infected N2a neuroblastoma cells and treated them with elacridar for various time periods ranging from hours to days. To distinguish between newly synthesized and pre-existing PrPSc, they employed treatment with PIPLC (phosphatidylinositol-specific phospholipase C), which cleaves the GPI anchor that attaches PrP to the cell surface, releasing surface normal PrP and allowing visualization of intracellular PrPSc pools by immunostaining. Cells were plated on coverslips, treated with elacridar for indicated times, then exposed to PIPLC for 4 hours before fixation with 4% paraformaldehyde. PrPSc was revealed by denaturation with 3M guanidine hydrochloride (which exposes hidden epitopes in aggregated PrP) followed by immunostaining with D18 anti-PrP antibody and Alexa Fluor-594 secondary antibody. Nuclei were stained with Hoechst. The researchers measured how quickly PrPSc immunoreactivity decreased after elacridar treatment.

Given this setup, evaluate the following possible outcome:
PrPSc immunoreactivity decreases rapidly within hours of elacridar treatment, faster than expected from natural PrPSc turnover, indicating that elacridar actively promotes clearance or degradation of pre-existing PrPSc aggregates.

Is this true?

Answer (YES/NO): NO